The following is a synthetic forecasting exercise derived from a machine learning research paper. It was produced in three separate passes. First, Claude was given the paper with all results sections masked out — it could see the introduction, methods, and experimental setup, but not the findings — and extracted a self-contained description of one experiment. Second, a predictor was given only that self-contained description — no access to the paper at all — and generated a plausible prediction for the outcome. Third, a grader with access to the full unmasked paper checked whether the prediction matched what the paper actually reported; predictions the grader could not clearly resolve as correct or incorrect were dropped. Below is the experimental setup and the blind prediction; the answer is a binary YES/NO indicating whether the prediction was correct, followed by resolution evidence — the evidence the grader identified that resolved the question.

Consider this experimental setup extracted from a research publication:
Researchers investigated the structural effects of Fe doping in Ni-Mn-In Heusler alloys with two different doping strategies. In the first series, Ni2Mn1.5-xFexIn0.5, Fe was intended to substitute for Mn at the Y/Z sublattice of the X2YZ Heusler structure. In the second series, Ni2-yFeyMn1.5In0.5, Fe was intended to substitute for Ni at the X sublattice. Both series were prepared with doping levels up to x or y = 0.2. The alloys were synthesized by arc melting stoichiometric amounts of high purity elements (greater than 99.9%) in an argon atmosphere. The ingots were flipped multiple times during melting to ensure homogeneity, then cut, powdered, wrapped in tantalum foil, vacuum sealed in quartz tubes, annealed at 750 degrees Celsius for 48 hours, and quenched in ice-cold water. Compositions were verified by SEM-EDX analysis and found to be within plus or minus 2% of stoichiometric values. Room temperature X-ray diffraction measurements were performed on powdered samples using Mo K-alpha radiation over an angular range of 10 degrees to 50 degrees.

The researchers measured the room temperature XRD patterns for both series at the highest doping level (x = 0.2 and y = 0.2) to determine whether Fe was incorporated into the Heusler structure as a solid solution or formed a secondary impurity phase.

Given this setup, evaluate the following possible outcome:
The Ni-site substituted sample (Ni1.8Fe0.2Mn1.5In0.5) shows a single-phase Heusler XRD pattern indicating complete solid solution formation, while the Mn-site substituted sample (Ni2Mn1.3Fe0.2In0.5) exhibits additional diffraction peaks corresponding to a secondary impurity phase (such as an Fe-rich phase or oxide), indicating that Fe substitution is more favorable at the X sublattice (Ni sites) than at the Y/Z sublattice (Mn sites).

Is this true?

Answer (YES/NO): NO